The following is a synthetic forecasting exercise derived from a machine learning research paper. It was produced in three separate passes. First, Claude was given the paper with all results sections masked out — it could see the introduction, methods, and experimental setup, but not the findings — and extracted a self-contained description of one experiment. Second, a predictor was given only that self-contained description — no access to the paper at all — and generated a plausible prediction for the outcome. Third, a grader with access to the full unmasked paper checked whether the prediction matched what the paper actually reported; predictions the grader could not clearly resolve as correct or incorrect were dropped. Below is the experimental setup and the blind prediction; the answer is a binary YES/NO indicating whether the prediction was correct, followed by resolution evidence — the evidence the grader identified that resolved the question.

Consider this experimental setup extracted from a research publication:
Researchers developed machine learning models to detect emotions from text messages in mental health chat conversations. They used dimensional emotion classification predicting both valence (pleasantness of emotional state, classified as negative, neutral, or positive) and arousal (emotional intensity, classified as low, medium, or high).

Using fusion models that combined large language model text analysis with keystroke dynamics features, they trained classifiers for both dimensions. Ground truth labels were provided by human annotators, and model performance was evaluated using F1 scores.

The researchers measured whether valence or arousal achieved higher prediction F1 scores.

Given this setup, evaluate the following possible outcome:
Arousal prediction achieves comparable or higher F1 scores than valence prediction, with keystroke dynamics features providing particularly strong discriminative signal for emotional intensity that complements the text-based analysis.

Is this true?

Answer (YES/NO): NO